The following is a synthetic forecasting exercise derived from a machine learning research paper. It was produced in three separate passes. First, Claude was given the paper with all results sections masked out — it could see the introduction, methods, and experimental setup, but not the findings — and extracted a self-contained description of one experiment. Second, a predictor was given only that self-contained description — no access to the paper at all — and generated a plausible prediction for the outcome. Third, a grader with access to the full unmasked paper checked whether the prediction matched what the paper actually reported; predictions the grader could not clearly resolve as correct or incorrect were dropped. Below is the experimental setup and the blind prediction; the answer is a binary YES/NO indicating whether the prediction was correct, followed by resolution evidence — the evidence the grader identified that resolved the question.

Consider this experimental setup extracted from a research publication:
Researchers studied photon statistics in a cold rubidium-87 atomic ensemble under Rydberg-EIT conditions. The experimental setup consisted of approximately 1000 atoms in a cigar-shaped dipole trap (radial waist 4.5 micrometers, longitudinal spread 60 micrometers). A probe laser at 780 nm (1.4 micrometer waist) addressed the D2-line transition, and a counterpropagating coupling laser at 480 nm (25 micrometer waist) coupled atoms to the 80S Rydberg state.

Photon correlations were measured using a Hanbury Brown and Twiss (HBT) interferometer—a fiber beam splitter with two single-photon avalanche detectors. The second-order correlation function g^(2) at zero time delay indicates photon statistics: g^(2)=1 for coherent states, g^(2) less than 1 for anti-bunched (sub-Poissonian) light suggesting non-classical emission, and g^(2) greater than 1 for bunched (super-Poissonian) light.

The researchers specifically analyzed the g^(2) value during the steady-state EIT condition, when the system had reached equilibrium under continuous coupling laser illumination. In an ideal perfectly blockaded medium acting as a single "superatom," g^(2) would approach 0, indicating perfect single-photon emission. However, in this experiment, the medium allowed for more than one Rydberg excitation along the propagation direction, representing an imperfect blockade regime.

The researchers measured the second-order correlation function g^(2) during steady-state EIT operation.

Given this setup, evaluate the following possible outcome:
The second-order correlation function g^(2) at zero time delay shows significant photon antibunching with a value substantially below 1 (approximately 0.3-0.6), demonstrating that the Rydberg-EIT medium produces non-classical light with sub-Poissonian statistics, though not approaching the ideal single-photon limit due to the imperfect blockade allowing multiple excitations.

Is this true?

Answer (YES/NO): NO